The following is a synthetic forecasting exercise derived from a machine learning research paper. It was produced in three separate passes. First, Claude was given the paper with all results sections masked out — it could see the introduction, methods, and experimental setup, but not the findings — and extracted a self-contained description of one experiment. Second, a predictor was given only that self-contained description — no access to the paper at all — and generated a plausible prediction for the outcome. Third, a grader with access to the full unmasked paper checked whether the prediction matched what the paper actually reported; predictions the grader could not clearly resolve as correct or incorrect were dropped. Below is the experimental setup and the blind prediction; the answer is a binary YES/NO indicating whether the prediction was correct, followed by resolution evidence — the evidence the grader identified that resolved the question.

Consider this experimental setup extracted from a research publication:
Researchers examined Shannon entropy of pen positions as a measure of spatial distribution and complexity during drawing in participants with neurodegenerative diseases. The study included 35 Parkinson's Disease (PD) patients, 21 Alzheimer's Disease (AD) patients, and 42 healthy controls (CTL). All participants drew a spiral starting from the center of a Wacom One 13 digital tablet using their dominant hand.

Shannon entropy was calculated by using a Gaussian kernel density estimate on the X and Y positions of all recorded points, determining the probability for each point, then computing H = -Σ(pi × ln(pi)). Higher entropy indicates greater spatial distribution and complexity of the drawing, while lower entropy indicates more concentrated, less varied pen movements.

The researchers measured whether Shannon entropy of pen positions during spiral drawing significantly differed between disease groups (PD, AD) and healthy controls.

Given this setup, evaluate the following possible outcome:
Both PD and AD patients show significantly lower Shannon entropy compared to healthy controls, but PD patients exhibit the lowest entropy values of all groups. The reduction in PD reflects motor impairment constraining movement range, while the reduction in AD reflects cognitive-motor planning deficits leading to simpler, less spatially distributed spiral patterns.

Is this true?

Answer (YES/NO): NO